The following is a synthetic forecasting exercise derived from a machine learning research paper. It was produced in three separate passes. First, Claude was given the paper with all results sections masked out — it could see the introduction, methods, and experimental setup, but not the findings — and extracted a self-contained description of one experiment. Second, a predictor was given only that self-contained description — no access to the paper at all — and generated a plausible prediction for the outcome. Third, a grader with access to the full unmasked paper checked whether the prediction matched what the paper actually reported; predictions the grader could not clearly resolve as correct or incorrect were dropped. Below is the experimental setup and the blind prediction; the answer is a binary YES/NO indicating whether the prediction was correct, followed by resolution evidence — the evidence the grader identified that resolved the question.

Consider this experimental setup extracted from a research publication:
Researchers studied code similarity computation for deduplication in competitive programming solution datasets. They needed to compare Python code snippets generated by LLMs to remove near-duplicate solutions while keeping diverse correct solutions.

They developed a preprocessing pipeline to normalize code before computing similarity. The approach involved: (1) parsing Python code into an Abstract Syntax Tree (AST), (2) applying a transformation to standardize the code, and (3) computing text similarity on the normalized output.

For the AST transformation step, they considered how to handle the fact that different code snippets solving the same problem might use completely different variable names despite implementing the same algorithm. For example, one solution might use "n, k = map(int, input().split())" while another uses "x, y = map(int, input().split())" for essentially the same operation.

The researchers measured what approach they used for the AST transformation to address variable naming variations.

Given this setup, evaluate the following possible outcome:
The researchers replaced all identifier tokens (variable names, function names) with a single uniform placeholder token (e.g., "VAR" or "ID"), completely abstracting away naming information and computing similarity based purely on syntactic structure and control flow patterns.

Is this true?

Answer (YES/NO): NO